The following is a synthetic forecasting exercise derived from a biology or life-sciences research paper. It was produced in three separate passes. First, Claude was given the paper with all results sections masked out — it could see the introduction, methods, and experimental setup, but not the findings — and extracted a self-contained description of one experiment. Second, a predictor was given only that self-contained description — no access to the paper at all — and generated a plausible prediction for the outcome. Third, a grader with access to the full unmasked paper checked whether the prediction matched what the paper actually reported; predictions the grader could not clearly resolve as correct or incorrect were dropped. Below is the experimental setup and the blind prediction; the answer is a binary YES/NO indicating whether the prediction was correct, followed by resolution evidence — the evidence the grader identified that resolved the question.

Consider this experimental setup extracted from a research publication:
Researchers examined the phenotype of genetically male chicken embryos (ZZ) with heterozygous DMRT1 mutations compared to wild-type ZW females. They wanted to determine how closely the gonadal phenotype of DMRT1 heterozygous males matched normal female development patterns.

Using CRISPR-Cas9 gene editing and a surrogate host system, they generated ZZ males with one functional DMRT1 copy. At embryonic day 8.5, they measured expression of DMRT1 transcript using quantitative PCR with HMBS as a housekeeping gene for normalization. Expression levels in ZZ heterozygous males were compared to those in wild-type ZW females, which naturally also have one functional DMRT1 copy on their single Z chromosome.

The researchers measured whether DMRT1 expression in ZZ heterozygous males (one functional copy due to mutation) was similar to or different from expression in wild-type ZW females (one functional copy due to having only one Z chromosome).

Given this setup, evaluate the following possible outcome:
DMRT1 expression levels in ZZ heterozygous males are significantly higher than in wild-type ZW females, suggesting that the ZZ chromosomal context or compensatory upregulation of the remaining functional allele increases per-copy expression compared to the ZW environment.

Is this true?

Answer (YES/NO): NO